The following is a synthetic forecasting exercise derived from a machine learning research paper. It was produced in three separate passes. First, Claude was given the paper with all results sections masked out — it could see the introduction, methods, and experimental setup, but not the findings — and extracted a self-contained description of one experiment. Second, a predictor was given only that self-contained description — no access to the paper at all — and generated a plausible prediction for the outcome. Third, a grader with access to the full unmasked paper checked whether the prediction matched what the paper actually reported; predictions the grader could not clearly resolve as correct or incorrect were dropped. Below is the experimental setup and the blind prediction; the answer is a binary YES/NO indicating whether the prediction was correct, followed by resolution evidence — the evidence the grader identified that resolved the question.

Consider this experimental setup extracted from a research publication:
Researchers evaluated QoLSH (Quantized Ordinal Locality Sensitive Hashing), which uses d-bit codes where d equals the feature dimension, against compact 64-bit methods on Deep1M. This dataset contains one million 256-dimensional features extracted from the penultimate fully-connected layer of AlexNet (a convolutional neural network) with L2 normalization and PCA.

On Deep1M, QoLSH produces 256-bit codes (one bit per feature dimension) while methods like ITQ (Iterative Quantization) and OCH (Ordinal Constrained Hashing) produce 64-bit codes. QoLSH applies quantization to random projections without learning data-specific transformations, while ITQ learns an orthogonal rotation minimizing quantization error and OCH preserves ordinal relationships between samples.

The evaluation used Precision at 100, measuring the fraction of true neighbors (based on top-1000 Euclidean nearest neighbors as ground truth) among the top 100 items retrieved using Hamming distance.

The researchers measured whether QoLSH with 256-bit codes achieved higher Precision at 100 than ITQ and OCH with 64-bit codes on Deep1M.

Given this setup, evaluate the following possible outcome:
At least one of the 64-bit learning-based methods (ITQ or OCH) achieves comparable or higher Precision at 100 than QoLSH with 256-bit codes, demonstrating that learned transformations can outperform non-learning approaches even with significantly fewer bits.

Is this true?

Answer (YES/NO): NO